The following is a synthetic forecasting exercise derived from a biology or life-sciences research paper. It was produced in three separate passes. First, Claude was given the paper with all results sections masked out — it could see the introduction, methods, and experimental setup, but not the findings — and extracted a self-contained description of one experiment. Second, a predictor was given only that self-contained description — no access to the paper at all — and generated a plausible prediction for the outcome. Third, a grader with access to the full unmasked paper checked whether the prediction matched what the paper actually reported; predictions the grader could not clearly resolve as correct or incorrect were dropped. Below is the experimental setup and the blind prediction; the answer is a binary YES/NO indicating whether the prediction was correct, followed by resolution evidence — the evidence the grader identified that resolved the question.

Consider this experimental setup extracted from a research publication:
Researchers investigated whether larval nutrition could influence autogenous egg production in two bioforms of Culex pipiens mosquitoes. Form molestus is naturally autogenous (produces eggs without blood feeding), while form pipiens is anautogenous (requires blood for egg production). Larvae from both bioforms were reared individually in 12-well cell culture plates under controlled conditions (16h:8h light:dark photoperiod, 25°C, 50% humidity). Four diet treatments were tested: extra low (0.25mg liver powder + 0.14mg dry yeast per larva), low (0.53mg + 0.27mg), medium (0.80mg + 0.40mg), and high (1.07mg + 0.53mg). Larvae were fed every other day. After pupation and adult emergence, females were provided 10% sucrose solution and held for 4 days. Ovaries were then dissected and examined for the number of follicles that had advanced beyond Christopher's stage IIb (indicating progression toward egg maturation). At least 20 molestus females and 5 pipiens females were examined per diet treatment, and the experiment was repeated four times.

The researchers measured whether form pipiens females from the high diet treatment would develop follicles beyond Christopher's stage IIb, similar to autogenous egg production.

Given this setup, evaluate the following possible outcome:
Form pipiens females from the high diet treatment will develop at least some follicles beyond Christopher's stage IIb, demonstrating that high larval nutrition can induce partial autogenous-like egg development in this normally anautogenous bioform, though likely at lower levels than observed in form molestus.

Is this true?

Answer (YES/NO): NO